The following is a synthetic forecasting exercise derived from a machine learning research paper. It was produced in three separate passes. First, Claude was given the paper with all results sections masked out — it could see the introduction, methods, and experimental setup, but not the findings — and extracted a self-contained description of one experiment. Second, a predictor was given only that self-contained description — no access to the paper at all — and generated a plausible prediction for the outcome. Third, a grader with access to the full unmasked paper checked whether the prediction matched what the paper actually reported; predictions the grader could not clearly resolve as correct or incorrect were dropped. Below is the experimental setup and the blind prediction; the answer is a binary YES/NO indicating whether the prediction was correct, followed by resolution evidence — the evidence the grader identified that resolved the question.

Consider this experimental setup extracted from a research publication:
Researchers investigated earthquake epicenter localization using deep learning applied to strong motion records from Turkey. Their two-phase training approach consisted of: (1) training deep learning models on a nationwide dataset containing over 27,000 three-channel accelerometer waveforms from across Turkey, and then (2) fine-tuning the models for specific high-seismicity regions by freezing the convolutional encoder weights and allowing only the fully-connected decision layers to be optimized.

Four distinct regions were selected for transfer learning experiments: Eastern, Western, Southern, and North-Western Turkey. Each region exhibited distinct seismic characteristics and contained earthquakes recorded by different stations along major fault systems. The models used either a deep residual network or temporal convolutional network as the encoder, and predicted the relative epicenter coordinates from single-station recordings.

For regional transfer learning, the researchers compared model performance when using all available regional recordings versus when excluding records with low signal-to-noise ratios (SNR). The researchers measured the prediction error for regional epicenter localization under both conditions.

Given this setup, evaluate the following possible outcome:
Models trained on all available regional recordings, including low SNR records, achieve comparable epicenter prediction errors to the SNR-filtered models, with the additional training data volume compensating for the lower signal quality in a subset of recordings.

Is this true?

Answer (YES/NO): NO